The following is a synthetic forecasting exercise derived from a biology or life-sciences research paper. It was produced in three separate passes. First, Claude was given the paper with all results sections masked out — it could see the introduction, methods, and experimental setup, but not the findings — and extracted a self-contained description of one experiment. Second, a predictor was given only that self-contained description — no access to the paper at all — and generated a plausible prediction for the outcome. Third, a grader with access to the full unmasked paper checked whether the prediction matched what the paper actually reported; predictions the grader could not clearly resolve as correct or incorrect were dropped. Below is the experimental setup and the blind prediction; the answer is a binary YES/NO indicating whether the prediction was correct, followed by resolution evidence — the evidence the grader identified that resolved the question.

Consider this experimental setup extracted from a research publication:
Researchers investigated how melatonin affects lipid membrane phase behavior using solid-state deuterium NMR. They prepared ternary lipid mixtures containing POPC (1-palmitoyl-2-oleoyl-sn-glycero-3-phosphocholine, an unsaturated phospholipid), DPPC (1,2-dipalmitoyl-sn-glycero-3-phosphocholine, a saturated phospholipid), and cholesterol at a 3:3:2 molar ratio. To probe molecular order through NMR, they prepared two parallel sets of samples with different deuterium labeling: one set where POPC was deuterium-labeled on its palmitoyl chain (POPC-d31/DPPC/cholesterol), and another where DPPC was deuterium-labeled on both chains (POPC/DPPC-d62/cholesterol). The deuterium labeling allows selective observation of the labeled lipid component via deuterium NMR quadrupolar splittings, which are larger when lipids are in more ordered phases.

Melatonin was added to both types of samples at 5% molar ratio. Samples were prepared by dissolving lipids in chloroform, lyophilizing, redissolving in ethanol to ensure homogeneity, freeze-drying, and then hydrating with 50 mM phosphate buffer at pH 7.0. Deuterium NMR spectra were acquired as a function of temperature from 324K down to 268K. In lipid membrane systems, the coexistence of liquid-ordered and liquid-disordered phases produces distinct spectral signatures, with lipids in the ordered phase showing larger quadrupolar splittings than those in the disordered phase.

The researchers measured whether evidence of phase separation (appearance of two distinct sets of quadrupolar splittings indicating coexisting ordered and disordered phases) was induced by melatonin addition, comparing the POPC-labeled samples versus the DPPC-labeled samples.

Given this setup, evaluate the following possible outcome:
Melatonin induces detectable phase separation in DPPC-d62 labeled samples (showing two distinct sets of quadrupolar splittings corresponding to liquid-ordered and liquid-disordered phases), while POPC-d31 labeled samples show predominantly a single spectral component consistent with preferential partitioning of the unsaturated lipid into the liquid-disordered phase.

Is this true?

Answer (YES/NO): NO